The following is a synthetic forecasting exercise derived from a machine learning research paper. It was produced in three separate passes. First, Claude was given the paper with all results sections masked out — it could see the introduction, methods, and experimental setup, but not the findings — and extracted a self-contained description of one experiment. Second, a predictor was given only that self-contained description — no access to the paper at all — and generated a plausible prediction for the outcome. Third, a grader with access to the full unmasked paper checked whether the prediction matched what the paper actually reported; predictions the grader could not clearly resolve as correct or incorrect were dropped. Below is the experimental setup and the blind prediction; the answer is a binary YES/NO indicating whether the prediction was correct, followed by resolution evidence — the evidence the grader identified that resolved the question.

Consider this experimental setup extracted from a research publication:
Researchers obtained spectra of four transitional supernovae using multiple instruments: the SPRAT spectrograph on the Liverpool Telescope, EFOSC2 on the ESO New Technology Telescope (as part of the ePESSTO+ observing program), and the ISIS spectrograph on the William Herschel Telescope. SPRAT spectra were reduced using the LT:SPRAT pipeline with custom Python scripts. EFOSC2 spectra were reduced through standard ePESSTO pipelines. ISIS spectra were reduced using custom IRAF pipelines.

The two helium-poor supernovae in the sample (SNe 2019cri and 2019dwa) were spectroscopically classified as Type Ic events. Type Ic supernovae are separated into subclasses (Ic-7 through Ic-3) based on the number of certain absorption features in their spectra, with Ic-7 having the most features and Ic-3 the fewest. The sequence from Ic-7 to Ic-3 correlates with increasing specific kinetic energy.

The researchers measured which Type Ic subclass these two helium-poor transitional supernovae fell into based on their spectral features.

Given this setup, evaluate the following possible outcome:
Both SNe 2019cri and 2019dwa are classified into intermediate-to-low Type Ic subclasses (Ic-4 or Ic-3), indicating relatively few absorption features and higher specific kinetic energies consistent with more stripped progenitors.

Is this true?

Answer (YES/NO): NO